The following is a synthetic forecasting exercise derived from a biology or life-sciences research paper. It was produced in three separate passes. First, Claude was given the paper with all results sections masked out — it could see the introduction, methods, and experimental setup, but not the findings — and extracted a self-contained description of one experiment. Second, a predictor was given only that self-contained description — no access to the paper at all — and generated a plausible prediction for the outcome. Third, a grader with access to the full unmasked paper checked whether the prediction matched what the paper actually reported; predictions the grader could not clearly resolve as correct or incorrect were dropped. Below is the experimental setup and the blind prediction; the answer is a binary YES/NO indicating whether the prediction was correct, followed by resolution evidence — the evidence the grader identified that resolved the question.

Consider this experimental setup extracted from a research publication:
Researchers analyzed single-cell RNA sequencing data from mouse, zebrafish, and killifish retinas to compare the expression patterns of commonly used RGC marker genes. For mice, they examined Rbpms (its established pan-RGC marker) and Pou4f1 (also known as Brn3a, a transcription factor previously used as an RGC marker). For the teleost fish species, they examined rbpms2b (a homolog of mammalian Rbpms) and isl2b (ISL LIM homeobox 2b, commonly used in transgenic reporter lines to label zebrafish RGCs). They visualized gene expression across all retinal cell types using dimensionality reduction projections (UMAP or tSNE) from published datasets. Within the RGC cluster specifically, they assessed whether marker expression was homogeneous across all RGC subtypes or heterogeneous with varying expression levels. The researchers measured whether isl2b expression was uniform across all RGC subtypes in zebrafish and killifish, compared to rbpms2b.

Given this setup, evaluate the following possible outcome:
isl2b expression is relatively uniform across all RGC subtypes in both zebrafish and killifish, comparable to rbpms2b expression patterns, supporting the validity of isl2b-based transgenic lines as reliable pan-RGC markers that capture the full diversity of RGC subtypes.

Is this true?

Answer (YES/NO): NO